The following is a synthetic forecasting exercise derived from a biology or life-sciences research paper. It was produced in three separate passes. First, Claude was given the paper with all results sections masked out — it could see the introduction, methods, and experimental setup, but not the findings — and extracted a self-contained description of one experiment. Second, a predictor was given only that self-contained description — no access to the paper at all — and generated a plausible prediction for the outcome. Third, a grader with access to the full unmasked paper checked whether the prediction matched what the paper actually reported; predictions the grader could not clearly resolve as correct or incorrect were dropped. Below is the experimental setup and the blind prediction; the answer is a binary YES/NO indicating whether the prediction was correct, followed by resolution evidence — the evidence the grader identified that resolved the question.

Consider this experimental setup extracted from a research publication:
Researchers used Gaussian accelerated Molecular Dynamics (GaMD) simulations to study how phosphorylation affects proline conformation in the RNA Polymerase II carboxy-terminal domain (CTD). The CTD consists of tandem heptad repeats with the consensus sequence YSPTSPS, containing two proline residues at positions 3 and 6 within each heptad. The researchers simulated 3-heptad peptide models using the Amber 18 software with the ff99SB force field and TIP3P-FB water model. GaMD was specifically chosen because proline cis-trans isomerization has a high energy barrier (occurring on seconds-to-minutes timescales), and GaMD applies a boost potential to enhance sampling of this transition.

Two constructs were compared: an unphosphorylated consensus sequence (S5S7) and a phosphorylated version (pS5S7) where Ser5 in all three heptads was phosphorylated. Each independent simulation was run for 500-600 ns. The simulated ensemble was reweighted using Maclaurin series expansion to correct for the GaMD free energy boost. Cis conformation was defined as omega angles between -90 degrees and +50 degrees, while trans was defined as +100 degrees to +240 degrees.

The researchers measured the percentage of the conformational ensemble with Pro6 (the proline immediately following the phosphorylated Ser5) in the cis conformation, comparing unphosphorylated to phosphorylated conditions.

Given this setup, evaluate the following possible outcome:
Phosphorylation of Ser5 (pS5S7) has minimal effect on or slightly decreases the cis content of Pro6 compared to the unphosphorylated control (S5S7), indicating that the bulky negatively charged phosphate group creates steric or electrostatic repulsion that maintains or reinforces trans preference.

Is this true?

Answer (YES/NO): NO